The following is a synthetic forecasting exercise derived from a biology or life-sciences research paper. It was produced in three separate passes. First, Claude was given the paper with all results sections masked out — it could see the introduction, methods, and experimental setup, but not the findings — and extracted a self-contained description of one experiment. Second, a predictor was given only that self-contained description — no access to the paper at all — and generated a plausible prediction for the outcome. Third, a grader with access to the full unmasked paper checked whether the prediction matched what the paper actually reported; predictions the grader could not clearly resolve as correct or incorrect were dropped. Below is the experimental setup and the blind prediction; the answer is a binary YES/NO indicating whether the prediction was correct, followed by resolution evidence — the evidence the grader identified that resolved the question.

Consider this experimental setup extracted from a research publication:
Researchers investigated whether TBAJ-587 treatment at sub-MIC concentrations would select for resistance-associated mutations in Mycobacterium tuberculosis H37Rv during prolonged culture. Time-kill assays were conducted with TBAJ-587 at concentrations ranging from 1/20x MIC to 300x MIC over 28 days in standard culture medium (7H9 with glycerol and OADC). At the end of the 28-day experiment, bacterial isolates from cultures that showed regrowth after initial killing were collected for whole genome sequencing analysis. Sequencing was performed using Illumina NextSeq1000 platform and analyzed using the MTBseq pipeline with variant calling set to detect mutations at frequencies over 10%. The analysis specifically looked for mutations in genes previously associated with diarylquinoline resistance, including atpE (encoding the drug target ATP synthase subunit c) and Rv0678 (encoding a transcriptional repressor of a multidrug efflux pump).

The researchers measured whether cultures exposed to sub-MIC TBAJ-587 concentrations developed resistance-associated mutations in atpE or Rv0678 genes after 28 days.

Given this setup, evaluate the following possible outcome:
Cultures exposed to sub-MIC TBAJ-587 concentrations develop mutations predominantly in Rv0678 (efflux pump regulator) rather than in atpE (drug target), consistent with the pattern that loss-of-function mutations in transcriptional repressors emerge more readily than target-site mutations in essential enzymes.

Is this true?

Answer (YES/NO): YES